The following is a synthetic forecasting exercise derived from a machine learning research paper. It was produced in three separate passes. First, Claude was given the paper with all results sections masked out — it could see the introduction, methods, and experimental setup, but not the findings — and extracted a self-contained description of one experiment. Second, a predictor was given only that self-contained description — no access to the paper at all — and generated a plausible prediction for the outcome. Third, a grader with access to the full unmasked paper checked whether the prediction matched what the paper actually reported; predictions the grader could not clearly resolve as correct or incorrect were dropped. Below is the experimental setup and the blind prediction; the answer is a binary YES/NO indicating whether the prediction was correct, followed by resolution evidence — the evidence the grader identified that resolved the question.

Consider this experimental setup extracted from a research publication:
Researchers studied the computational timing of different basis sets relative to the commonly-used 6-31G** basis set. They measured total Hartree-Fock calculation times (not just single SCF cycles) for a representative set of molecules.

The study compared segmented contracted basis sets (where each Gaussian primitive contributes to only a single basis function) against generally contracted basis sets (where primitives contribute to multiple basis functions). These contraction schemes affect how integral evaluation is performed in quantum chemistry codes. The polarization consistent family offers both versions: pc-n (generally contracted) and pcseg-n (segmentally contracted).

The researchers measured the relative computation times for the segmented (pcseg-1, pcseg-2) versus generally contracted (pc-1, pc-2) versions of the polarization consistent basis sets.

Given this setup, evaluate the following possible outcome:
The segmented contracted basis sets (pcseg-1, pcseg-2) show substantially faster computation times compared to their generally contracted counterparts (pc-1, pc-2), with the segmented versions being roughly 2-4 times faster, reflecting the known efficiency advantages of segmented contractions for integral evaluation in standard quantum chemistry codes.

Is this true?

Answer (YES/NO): NO